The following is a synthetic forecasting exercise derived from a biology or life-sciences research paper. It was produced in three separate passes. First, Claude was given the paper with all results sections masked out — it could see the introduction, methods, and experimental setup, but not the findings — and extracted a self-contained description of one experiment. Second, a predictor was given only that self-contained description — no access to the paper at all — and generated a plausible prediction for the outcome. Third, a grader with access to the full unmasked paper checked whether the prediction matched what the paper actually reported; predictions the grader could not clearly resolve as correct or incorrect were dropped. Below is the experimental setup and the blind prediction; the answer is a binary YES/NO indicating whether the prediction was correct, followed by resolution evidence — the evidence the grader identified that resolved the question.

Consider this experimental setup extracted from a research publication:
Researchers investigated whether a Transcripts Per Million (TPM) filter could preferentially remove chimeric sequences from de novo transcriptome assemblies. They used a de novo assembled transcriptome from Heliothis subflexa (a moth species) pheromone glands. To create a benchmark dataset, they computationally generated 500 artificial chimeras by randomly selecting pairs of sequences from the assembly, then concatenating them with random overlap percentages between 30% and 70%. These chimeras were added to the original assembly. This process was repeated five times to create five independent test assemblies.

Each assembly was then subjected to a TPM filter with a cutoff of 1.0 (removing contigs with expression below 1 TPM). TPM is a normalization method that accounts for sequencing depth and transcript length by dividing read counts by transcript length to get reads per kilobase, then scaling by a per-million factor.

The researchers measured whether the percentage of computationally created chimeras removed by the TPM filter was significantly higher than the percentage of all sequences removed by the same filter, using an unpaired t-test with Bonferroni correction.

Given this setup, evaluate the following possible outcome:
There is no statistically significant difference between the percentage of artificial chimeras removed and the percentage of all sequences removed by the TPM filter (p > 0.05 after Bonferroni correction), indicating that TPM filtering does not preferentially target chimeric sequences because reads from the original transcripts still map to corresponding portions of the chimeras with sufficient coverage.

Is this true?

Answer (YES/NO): NO